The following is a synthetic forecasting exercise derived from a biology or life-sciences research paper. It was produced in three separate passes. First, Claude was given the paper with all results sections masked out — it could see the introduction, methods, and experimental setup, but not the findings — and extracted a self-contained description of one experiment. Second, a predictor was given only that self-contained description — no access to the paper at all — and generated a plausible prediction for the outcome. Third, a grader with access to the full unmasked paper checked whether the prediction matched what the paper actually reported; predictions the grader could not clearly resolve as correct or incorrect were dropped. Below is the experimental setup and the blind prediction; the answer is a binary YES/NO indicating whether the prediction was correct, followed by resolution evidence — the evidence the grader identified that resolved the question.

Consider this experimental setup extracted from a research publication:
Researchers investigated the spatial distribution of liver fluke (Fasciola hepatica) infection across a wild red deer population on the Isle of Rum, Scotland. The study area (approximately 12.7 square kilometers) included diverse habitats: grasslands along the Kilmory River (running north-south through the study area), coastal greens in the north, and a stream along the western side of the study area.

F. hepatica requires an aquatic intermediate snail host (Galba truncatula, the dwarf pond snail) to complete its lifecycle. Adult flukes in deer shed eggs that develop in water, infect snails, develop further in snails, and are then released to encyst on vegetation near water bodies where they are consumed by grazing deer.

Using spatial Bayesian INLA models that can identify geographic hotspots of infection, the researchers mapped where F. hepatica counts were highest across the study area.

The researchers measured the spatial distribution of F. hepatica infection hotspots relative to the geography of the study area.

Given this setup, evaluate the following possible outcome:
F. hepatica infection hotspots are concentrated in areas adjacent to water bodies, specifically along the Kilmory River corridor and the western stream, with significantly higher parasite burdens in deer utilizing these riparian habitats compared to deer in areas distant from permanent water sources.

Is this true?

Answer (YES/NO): NO